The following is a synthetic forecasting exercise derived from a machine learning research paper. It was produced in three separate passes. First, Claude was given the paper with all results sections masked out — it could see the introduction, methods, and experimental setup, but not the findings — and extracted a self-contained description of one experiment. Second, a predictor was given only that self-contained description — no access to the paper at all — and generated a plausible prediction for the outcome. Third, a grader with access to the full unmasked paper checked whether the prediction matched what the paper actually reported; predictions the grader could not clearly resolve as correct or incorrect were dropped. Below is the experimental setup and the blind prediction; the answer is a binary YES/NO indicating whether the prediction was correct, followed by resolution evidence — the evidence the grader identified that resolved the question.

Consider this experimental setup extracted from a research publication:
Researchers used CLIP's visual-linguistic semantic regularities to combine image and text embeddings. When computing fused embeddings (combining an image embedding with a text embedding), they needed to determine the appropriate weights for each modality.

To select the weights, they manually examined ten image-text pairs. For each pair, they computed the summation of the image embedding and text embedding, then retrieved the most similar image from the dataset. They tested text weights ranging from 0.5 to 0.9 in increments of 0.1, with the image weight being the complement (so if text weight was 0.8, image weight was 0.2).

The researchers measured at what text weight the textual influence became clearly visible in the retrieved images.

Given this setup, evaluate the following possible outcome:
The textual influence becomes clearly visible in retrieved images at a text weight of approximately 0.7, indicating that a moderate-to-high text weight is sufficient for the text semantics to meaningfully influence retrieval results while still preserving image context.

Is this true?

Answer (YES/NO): NO